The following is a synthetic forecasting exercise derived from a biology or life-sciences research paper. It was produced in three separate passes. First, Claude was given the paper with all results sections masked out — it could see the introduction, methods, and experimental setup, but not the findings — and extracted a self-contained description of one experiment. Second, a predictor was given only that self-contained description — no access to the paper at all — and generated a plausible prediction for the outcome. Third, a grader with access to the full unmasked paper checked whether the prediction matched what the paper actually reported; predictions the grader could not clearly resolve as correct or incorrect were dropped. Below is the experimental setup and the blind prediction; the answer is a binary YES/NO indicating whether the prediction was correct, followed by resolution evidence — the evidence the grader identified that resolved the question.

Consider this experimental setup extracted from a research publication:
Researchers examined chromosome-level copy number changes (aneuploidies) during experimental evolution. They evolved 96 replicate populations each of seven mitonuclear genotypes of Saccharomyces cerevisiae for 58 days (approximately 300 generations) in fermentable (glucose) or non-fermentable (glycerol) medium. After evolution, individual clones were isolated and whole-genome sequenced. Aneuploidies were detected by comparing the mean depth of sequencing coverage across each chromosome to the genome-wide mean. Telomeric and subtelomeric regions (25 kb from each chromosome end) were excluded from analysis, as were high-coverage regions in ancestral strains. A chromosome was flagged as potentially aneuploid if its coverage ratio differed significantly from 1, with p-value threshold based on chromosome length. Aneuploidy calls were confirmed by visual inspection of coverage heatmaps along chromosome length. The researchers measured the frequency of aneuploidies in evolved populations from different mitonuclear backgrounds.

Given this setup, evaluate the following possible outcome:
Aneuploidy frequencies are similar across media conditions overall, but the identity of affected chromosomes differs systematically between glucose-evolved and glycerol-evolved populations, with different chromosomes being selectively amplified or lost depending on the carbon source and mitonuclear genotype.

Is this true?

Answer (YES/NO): NO